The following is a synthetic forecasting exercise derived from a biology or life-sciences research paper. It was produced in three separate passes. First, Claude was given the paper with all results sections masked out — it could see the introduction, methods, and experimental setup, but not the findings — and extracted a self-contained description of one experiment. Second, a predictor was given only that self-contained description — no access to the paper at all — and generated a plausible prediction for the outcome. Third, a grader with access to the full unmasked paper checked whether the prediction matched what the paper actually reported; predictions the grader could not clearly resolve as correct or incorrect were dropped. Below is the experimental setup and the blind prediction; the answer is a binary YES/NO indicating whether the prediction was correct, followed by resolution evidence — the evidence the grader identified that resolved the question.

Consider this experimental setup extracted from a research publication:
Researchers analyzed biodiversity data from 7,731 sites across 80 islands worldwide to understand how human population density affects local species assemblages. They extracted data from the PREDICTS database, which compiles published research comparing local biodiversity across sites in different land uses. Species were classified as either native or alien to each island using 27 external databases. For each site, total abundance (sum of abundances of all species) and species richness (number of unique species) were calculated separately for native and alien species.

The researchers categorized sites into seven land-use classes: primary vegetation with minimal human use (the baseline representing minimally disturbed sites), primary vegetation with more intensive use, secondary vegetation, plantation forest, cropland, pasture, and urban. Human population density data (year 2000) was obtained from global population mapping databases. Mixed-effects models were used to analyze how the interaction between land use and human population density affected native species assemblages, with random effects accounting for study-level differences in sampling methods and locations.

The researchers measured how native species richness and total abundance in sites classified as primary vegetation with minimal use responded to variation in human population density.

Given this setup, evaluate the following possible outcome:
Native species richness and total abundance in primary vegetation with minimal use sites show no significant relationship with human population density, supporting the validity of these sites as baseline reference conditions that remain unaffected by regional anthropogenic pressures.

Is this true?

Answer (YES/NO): NO